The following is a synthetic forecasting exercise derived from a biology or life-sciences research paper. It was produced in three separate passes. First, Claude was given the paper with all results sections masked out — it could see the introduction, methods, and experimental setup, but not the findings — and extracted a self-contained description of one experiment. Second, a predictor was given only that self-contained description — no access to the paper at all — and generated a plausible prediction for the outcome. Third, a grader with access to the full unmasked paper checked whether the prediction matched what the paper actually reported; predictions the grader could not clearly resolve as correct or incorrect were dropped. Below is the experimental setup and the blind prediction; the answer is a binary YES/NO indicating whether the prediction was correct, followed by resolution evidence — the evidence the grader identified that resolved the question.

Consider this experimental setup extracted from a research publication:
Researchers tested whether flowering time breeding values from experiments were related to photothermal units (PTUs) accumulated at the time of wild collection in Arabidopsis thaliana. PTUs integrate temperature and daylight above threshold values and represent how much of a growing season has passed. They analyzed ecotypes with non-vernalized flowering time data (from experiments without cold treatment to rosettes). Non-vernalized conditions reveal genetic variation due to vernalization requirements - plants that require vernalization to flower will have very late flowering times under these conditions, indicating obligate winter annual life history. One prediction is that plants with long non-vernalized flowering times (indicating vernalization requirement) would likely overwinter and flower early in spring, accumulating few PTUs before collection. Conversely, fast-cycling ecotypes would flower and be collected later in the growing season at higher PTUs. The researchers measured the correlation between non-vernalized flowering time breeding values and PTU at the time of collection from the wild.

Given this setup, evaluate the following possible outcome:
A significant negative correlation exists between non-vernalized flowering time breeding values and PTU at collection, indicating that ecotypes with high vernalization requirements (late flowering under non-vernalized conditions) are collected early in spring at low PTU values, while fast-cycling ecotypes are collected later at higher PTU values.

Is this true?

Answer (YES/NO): NO